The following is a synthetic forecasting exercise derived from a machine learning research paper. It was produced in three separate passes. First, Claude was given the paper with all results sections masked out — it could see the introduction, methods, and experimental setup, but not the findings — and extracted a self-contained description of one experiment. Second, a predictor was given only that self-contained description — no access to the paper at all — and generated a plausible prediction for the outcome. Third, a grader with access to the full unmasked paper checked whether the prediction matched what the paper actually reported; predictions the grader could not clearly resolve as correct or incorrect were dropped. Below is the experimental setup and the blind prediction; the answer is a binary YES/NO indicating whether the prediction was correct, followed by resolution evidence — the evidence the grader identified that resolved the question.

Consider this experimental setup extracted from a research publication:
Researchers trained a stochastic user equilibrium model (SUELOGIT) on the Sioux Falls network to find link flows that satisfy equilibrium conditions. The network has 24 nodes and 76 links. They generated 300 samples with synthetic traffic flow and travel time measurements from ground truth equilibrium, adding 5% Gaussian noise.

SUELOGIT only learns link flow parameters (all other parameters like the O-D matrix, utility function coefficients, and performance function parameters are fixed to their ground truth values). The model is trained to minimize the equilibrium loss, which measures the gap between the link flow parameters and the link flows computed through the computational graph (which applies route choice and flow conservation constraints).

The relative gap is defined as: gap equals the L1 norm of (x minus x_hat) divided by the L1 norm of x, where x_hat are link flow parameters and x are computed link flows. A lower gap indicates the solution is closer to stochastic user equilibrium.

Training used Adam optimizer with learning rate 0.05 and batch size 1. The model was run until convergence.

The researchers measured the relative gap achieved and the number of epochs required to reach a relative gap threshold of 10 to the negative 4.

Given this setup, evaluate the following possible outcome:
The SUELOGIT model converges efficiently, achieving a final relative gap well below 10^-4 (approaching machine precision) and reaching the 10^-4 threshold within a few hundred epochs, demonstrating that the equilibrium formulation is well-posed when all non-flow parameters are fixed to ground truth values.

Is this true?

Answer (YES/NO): NO